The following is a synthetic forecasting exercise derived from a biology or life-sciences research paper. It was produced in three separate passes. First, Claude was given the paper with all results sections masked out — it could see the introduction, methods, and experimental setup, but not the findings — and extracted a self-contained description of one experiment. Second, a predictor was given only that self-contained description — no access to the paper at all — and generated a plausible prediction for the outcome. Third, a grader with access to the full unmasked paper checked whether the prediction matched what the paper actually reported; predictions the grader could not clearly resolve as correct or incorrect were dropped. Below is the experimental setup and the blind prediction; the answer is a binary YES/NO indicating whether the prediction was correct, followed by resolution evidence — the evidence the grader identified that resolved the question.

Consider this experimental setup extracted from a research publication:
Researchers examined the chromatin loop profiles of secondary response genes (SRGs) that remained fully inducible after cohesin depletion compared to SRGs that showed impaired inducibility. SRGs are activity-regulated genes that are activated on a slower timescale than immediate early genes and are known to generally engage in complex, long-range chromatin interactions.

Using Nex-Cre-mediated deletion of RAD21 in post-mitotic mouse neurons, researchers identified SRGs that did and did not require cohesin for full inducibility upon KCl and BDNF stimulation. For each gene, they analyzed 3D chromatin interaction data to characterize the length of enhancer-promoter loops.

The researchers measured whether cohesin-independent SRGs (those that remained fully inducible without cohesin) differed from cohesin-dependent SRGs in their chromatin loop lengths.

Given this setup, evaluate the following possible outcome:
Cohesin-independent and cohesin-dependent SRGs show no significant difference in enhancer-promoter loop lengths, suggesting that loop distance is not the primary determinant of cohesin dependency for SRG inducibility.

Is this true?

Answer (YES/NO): NO